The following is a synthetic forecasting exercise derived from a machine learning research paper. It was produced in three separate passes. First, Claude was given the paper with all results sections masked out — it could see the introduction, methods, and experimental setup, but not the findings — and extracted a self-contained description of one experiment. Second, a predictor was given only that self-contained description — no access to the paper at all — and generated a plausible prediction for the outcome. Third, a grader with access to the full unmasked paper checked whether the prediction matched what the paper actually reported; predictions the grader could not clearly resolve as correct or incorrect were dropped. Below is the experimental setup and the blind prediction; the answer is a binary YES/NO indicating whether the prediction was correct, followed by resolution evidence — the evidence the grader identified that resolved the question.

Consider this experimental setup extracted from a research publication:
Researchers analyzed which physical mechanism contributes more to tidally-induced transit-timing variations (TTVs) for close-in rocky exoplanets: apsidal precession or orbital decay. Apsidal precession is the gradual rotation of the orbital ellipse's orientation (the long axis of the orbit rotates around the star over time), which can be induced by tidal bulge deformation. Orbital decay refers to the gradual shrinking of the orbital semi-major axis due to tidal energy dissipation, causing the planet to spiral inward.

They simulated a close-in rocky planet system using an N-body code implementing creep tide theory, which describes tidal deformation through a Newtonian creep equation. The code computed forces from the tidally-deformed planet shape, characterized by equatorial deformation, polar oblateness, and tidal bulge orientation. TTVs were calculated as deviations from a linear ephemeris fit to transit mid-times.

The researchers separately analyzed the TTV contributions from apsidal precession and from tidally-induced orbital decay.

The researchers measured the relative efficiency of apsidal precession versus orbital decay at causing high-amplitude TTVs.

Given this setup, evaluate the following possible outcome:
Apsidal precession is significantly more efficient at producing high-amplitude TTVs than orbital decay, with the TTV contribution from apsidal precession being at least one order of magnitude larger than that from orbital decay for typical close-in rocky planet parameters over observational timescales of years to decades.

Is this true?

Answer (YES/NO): NO